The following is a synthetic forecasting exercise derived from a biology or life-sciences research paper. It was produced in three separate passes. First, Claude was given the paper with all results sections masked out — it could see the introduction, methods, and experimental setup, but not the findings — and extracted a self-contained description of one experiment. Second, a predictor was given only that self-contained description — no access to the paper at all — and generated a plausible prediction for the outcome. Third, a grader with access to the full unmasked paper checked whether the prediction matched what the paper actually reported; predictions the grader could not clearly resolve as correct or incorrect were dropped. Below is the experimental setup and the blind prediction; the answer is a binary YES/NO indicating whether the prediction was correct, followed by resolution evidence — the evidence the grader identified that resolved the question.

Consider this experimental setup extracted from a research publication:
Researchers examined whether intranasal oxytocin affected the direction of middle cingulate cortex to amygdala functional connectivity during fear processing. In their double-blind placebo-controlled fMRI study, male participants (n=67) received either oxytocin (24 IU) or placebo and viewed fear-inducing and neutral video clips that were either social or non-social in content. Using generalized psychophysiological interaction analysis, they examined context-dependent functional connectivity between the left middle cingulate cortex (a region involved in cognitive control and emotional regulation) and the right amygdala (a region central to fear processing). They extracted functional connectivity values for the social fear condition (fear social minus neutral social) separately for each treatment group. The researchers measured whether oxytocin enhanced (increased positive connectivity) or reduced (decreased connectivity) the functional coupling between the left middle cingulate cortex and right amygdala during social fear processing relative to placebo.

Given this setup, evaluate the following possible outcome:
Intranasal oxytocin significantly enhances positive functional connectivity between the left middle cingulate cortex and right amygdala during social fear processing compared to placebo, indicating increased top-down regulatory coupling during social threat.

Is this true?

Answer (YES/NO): YES